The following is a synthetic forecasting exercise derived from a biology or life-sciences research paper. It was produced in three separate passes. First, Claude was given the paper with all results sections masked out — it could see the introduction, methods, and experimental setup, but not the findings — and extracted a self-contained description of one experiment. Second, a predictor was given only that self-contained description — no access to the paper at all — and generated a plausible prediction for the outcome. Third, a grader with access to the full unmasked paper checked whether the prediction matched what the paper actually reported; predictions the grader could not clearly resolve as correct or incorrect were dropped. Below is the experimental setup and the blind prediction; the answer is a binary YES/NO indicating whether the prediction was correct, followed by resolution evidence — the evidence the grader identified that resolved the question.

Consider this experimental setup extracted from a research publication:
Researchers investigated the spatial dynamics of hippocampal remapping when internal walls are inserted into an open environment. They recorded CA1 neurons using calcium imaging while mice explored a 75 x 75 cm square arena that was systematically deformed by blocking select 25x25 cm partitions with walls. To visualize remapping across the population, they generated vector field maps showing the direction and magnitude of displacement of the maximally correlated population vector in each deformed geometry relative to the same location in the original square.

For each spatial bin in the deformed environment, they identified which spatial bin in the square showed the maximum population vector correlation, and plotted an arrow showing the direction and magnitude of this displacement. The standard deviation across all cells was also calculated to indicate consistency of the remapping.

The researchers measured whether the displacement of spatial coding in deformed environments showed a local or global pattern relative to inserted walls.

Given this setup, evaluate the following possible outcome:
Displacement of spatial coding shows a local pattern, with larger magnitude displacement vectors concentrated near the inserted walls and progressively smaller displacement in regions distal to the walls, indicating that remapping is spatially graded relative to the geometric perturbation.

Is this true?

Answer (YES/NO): YES